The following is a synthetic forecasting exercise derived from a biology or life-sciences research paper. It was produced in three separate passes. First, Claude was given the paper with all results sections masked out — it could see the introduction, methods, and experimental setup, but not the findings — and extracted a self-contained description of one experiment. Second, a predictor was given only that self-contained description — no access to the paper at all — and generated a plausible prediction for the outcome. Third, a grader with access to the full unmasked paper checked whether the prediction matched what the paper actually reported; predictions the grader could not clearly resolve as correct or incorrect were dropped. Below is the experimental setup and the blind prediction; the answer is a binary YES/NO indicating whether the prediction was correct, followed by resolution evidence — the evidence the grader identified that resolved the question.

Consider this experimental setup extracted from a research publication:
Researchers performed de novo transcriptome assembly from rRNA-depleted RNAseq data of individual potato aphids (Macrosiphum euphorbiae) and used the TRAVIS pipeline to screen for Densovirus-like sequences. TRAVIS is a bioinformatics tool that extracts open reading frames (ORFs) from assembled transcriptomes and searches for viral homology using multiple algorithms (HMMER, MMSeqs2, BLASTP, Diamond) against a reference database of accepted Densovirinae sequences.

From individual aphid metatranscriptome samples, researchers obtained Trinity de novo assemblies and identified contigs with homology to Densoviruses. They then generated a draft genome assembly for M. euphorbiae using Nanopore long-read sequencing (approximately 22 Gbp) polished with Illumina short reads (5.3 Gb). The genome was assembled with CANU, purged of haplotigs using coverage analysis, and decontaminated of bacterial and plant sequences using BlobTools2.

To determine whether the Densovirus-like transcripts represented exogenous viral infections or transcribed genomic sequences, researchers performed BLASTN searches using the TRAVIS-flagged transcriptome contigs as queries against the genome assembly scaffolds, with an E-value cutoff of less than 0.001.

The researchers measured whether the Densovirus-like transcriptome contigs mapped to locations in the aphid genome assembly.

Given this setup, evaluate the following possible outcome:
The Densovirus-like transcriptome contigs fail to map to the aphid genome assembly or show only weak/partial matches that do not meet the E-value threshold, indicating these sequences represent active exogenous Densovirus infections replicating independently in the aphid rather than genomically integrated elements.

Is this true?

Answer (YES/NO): NO